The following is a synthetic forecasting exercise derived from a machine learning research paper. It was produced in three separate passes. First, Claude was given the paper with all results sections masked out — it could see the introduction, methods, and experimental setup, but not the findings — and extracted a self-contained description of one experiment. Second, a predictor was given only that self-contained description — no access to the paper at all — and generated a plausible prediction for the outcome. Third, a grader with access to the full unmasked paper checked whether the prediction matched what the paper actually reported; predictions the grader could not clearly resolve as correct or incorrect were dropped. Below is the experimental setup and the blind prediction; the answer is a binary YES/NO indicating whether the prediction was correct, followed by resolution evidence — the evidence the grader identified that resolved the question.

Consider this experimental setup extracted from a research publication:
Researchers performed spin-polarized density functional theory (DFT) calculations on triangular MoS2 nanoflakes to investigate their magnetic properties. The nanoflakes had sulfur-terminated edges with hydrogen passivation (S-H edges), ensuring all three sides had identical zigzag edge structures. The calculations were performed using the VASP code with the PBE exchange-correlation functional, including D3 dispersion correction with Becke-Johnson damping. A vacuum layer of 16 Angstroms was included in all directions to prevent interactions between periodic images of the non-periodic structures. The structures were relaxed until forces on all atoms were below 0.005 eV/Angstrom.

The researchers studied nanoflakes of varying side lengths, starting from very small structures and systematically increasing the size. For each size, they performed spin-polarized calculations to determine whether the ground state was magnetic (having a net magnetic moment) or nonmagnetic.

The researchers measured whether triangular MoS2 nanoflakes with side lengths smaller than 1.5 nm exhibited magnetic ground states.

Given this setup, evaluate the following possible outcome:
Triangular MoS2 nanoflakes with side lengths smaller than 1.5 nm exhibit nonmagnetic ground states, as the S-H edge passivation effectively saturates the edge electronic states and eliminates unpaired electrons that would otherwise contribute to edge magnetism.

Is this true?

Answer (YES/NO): YES